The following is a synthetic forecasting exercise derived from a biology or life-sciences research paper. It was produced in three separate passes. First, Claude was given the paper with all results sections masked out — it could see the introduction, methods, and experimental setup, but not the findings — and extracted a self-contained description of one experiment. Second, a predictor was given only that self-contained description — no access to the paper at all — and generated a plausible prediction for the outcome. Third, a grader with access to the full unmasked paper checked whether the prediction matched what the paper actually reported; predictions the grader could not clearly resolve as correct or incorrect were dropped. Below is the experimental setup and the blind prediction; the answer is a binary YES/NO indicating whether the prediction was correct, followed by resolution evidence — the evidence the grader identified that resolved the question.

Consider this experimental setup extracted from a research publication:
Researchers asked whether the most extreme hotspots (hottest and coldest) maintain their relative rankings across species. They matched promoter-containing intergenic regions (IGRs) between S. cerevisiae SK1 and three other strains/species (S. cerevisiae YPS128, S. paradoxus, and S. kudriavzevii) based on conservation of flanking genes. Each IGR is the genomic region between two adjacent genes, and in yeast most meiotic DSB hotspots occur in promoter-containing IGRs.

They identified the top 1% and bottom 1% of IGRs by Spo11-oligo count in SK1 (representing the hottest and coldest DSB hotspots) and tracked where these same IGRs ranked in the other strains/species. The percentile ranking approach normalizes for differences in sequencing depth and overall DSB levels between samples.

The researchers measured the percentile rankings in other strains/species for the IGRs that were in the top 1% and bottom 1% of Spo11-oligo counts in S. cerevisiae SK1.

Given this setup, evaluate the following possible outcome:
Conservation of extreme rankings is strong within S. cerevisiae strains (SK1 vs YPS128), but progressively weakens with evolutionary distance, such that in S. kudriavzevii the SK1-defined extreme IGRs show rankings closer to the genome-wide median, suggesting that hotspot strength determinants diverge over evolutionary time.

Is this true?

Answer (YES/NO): NO